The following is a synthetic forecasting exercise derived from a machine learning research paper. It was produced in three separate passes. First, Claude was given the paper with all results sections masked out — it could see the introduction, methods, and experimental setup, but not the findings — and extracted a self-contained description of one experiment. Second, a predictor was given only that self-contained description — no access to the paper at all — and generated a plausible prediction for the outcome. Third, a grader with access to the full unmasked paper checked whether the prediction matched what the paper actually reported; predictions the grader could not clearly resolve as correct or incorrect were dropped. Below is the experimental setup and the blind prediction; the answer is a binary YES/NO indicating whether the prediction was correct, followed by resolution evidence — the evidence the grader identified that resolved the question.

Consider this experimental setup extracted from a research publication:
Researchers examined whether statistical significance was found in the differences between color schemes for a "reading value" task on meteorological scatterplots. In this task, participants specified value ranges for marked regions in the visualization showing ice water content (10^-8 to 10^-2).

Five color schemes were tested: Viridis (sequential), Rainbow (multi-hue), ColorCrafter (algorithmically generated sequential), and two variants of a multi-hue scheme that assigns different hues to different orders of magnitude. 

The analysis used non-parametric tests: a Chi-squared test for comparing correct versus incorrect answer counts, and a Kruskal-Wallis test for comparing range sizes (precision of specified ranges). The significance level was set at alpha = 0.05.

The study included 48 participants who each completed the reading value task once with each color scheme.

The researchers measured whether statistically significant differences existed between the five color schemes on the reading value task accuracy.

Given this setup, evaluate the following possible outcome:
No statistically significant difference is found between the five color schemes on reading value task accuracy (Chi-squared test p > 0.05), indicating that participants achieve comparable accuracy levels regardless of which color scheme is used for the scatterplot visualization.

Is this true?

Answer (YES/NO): NO